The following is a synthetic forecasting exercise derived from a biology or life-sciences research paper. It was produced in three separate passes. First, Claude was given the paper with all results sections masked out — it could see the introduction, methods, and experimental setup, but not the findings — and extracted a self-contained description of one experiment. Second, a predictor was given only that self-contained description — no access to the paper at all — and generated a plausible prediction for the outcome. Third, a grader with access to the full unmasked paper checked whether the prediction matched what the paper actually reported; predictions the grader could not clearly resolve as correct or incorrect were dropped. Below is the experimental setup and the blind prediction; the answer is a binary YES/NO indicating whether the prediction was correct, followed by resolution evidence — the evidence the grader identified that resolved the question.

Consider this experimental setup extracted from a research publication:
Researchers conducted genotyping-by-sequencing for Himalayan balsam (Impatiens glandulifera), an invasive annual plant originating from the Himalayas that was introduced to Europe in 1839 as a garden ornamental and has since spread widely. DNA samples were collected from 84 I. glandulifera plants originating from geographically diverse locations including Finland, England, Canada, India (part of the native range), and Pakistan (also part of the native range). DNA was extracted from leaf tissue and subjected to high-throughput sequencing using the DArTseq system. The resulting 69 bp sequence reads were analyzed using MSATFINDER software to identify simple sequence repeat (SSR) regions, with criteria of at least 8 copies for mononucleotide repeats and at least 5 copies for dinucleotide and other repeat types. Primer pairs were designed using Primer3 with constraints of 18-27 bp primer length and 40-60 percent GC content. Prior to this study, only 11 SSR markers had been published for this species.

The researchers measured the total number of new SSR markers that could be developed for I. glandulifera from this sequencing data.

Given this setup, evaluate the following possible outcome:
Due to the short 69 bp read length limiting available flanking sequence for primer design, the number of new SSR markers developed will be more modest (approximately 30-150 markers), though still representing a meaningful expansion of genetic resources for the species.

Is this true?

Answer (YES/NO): NO